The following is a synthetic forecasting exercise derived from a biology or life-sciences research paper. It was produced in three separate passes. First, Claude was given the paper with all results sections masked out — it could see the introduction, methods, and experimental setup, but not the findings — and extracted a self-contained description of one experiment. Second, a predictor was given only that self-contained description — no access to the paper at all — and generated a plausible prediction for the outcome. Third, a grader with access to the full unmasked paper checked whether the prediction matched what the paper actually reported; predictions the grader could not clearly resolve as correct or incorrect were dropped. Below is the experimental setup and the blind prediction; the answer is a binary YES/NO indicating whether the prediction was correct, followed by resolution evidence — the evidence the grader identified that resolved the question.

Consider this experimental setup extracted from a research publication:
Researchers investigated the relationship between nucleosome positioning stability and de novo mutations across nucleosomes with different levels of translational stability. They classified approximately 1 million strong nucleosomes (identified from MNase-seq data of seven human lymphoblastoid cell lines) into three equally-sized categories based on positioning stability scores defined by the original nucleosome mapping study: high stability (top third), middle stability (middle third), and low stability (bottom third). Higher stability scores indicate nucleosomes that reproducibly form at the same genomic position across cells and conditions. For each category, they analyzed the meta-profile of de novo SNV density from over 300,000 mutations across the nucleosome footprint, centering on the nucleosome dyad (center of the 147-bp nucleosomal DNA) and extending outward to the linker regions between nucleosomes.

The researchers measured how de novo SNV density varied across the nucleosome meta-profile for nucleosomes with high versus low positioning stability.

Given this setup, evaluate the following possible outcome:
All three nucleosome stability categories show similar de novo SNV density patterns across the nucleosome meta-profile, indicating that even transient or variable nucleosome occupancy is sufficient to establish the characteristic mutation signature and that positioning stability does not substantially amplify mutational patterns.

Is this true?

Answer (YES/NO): NO